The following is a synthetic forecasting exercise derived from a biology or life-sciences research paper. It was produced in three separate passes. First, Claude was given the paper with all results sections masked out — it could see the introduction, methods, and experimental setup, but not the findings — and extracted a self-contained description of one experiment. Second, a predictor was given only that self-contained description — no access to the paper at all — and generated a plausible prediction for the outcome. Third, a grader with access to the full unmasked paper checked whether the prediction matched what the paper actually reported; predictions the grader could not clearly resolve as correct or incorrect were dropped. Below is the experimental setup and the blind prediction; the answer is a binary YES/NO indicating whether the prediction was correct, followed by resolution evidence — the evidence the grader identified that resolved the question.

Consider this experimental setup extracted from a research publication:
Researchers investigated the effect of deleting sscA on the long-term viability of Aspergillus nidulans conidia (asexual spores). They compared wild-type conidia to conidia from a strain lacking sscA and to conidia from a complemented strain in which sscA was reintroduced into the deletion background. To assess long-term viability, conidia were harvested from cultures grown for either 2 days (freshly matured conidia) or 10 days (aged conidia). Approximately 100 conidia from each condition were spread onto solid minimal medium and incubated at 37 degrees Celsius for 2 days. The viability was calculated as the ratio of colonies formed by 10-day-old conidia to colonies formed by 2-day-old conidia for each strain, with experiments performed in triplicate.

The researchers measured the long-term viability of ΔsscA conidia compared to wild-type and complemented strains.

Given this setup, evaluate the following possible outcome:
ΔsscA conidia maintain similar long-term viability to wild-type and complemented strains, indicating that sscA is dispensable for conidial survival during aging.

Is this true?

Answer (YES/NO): NO